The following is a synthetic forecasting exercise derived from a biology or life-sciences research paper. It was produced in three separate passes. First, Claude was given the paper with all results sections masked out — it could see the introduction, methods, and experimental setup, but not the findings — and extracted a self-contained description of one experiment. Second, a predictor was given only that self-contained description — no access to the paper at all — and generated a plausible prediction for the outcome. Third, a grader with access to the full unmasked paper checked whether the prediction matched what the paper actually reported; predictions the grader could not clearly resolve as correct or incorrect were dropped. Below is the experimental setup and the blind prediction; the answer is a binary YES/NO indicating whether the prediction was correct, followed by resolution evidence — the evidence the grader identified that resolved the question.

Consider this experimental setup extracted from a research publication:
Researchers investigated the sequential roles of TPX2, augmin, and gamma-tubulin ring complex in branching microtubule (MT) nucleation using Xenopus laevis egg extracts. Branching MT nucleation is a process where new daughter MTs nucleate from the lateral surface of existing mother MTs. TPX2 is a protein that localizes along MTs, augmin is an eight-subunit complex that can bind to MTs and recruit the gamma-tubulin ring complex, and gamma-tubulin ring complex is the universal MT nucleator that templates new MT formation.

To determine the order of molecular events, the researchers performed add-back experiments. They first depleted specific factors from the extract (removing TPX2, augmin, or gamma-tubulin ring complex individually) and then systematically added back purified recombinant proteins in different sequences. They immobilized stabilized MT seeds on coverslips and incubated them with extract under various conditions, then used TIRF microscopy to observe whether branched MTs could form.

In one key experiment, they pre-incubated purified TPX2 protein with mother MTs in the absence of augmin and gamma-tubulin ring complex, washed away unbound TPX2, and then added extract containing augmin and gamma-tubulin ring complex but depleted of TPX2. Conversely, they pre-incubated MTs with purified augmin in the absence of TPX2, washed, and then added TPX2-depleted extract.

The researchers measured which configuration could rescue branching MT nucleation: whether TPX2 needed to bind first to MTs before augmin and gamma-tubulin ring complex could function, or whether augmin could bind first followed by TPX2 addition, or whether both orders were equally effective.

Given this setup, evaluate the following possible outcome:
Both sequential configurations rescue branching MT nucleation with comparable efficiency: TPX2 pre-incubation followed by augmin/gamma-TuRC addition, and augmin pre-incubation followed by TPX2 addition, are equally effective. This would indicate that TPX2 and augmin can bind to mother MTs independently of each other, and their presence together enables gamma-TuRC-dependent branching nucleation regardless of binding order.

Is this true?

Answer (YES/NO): NO